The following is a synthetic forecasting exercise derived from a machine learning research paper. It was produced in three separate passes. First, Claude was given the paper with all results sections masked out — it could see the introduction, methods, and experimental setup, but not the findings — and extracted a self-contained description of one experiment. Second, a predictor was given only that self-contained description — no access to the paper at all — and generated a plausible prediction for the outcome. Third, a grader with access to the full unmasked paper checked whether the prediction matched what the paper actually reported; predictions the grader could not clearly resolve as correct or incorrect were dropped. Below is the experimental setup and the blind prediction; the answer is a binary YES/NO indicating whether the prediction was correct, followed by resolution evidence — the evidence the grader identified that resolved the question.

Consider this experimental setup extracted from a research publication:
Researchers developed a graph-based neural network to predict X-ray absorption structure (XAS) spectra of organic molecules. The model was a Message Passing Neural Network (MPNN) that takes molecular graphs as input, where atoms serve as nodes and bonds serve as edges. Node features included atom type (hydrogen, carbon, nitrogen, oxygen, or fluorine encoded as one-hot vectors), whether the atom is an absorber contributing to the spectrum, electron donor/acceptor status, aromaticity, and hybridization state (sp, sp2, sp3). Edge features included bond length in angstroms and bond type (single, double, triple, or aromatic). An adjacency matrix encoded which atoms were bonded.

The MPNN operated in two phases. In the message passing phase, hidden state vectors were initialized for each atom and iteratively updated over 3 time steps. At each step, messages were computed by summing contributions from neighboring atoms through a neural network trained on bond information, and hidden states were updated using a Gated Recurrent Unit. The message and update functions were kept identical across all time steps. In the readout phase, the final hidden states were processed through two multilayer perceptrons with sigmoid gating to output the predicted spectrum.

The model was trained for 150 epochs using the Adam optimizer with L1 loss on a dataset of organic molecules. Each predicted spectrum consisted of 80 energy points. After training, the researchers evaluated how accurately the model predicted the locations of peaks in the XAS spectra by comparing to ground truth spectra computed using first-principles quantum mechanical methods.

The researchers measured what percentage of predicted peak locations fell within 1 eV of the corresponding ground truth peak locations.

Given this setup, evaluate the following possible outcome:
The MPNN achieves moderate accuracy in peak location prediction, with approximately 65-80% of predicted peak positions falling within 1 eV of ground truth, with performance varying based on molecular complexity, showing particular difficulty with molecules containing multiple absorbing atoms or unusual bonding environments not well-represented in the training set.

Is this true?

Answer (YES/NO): NO